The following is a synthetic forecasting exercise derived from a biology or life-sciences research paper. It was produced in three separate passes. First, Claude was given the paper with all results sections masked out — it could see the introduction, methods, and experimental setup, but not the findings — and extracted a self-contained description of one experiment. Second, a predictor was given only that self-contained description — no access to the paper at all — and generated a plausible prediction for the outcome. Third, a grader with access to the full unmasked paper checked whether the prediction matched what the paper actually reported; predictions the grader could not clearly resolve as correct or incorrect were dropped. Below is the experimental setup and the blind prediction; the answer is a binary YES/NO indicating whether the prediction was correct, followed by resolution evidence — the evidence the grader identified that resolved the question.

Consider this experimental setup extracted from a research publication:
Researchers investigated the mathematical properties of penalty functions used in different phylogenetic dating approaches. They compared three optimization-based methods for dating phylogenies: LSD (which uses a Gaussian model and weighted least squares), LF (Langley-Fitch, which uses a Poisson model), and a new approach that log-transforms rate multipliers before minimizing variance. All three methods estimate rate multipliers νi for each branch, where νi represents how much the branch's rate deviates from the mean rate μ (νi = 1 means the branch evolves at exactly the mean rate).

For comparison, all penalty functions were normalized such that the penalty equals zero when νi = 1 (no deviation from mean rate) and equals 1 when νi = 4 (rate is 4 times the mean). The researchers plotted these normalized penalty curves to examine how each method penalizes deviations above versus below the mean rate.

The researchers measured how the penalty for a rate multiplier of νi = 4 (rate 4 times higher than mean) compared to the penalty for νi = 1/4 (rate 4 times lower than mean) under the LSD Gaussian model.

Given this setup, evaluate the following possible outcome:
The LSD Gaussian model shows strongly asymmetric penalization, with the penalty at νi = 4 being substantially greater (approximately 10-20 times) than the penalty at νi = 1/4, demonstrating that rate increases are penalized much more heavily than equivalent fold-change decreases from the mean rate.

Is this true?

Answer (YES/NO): YES